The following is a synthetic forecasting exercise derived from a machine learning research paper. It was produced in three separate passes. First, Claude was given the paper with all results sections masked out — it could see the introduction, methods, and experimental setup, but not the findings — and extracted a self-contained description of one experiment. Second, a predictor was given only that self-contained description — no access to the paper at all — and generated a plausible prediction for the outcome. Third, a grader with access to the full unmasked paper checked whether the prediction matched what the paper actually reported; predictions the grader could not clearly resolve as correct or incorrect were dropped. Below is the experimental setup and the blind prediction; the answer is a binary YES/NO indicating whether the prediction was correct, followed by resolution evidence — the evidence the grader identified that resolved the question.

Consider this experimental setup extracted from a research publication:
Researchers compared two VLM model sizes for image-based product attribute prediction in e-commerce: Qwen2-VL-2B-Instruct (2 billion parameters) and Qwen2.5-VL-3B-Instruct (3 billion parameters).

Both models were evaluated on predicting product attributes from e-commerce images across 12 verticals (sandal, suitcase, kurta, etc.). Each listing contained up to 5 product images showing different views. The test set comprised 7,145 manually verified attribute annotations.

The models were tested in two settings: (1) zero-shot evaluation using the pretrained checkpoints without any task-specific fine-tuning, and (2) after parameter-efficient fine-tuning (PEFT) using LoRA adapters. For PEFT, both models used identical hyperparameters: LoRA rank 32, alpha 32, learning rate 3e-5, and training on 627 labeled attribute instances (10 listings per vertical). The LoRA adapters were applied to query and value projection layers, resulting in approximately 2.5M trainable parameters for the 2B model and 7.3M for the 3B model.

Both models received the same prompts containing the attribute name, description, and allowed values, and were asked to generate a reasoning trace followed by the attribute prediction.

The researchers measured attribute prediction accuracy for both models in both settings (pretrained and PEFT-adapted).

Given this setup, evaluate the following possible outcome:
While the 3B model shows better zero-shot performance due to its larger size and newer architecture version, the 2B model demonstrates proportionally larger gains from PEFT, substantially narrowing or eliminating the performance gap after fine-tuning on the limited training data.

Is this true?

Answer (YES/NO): NO